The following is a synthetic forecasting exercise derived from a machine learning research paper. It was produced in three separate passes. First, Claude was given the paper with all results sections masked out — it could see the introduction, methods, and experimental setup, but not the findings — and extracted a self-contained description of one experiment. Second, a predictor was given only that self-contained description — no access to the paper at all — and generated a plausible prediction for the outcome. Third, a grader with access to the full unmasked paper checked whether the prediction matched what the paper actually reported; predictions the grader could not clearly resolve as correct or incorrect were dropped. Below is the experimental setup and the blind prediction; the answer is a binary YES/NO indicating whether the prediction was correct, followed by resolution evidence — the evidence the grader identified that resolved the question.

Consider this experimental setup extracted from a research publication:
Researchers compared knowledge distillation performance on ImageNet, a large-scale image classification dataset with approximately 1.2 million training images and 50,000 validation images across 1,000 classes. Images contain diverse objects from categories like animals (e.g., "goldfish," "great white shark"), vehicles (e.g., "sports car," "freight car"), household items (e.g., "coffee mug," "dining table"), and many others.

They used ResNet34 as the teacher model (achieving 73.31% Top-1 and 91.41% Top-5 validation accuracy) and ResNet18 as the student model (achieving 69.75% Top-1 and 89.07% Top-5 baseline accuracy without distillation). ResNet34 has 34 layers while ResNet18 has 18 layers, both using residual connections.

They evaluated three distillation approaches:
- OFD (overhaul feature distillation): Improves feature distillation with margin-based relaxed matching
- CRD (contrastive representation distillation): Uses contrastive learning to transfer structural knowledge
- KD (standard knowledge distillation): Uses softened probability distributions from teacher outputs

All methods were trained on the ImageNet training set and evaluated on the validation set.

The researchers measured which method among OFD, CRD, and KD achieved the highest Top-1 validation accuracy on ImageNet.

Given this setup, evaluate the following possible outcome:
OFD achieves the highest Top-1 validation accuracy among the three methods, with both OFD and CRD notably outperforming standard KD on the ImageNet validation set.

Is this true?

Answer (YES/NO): NO